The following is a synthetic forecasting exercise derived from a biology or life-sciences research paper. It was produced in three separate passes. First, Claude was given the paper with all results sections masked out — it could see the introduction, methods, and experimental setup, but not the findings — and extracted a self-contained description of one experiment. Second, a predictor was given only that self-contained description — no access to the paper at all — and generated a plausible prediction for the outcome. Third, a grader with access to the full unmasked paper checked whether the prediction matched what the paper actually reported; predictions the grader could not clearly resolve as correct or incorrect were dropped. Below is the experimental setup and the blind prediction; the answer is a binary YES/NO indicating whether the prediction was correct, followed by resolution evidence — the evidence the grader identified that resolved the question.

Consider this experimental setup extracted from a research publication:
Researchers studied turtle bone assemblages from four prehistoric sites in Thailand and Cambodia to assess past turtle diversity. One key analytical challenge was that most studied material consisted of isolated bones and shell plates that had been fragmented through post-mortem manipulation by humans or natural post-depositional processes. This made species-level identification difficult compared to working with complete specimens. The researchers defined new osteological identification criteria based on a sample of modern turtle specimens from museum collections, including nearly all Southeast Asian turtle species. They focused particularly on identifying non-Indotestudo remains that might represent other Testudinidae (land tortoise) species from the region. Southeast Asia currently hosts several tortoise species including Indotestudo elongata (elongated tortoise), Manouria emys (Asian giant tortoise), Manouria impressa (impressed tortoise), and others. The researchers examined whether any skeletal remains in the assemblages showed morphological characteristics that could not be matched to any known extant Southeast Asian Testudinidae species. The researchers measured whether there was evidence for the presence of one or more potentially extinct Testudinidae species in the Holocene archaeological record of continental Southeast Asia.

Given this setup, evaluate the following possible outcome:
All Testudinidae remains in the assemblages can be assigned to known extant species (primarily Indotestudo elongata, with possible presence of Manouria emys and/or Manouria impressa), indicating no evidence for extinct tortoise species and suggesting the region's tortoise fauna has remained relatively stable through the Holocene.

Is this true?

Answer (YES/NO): NO